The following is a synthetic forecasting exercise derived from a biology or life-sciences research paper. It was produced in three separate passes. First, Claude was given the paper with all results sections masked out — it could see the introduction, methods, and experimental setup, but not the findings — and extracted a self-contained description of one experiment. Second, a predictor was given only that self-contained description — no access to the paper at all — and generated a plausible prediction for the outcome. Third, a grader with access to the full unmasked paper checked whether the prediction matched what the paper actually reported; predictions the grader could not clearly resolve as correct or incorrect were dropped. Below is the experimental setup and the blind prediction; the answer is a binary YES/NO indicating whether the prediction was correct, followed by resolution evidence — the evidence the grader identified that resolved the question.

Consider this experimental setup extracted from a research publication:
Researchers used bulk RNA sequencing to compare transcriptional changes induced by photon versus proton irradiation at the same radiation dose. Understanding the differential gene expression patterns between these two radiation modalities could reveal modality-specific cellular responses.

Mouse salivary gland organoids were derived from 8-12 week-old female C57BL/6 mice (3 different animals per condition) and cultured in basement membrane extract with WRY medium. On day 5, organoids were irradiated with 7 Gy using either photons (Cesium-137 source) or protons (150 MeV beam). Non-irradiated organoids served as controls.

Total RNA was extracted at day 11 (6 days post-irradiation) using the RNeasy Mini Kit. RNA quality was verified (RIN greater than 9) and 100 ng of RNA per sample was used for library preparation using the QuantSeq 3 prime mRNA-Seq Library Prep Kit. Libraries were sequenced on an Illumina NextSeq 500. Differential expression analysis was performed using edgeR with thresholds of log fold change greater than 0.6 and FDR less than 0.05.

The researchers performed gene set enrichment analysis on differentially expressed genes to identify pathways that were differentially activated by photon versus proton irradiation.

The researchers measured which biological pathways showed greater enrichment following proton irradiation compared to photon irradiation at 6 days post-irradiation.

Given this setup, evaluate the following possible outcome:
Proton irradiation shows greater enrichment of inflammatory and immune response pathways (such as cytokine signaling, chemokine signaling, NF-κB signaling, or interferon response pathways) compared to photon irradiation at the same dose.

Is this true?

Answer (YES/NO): YES